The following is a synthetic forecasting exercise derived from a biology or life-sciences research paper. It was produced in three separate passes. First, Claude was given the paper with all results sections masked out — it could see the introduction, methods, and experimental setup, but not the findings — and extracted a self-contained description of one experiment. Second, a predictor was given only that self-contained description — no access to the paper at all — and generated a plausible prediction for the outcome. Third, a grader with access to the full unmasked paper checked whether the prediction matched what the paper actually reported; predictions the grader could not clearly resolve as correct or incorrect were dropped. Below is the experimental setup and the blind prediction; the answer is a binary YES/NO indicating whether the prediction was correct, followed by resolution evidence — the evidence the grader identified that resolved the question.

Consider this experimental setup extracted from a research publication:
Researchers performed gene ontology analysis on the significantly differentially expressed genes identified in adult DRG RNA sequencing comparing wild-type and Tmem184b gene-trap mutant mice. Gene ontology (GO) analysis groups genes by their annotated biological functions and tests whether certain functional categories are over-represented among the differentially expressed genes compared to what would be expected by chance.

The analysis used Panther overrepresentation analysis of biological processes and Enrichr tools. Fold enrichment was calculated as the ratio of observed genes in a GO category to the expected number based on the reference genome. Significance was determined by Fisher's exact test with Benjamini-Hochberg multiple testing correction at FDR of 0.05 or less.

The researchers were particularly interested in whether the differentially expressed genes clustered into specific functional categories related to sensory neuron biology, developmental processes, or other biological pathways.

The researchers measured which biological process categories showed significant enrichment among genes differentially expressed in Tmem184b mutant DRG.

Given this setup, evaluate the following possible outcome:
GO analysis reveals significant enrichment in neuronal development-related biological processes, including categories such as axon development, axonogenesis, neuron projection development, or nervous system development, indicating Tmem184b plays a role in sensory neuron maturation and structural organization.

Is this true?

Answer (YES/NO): NO